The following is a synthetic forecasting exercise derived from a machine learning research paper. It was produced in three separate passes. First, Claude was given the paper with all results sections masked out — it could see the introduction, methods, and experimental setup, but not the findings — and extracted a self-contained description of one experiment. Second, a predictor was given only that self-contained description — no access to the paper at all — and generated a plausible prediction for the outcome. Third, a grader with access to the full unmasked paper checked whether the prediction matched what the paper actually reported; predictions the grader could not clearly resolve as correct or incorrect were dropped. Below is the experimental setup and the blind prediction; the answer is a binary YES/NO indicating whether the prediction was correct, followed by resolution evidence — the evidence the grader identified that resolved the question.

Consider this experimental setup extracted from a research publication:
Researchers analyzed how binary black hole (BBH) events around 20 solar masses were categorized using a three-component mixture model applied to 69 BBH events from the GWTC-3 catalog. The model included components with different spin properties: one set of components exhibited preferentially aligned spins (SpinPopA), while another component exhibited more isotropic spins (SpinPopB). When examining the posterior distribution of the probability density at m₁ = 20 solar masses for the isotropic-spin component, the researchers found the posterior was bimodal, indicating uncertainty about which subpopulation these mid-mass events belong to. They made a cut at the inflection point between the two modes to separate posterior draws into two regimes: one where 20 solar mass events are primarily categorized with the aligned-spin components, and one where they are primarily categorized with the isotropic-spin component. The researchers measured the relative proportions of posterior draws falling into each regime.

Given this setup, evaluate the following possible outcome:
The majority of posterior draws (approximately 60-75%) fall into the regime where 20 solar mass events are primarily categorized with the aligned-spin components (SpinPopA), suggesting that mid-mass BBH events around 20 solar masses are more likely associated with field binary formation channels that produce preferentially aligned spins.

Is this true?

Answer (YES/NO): NO